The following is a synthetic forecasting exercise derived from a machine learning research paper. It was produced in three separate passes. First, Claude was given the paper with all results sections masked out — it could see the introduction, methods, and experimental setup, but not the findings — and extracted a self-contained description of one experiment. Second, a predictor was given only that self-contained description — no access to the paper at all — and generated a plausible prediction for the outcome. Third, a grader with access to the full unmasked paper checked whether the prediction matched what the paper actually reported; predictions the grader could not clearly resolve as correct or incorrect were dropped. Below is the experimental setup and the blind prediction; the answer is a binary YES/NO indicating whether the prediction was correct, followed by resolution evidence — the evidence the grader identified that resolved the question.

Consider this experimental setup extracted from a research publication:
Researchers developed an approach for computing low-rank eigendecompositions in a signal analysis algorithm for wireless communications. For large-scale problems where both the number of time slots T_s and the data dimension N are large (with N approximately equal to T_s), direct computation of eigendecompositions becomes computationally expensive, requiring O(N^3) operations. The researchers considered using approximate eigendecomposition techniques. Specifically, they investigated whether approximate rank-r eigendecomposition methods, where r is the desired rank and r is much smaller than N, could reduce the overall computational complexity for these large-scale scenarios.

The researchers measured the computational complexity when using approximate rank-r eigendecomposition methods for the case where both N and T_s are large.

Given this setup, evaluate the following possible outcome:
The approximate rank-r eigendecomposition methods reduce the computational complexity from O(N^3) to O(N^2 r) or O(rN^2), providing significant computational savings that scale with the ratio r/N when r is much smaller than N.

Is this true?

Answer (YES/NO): YES